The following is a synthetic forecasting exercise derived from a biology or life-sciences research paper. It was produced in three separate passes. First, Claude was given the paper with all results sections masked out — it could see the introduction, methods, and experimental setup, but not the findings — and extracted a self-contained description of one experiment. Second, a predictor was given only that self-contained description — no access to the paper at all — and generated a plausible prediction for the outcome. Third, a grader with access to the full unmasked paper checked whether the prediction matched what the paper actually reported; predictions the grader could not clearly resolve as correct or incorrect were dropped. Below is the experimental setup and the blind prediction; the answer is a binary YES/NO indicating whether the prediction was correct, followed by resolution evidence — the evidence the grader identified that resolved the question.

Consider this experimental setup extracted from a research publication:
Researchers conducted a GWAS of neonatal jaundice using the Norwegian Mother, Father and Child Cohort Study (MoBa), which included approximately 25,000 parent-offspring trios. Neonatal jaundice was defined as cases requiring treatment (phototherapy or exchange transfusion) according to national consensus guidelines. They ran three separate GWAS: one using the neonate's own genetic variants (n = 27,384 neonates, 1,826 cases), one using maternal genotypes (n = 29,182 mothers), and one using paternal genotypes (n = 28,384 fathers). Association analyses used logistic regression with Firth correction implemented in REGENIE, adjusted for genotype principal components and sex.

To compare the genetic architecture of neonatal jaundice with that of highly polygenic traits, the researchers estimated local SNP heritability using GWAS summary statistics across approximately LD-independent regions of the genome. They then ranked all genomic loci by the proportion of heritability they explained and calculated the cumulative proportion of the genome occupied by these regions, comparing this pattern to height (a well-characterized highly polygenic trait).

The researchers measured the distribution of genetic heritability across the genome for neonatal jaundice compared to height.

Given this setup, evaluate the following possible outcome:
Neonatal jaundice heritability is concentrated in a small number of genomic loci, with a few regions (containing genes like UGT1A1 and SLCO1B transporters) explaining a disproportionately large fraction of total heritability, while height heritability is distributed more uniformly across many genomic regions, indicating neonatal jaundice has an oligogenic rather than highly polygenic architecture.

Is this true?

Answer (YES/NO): NO